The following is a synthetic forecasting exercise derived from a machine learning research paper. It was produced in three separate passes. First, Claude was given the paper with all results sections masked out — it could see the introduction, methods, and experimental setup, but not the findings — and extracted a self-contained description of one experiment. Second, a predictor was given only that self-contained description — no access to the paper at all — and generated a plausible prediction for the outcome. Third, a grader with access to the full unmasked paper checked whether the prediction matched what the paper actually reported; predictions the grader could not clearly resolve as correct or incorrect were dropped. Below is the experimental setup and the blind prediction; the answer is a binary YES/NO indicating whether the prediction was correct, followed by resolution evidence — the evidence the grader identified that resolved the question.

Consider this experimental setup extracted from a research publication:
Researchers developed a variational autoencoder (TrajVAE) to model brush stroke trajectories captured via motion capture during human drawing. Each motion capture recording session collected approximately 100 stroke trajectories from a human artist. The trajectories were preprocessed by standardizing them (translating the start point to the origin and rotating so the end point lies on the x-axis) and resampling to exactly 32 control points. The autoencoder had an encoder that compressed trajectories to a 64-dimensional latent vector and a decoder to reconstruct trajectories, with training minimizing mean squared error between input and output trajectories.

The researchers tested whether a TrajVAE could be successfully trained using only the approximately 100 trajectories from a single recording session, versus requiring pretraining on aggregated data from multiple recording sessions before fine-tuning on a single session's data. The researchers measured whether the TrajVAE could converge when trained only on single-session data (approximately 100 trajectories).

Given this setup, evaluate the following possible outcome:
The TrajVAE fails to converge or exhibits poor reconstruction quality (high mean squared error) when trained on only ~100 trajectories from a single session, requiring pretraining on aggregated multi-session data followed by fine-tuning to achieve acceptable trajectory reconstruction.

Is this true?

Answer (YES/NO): YES